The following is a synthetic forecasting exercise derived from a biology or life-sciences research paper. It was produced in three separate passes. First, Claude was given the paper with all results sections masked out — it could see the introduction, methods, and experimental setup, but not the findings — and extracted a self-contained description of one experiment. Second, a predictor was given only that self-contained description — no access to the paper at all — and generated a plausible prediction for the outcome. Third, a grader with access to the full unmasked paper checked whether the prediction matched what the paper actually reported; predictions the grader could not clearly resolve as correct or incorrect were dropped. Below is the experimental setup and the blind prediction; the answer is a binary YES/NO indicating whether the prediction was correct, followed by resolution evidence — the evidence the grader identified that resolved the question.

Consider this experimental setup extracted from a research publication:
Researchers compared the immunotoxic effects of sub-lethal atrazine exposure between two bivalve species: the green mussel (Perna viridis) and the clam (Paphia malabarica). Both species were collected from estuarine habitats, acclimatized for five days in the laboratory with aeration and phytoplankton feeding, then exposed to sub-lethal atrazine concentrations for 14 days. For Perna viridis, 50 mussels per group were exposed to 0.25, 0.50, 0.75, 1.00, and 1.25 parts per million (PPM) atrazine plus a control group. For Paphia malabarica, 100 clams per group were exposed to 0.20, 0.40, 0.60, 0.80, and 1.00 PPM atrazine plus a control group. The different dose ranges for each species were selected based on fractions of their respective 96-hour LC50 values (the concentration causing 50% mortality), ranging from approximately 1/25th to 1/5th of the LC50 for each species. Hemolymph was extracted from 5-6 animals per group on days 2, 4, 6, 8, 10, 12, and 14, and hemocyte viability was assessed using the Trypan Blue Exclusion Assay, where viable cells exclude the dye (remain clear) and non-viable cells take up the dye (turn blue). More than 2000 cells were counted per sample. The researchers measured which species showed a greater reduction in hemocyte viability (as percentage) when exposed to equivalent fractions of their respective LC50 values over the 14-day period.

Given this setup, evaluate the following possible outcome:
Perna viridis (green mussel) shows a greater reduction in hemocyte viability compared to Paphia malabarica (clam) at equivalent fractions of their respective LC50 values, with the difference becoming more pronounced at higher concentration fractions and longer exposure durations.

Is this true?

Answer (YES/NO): NO